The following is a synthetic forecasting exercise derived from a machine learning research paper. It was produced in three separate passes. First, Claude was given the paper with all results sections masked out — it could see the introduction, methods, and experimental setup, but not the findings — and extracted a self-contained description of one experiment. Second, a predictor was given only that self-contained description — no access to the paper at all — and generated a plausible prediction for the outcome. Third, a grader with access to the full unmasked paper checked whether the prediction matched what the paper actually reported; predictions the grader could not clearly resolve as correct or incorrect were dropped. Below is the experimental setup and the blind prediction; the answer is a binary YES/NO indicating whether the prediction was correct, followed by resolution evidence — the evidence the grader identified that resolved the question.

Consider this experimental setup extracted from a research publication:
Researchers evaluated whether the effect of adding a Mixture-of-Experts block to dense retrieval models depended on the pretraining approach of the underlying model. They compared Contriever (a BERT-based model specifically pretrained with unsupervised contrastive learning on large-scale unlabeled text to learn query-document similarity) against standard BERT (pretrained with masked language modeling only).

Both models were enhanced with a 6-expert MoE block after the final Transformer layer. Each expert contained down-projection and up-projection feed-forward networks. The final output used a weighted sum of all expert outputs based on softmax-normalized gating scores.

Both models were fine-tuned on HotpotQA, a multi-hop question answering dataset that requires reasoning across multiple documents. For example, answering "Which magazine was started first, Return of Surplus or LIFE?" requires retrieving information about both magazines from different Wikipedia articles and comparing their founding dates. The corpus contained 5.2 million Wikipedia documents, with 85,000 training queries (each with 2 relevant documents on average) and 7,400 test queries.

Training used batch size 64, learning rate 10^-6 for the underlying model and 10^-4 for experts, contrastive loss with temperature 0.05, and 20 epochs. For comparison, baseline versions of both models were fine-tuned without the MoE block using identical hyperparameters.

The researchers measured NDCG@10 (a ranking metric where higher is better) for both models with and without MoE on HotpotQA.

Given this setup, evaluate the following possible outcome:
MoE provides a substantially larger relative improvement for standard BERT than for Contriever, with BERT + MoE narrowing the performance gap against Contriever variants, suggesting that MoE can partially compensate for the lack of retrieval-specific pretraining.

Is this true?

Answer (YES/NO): NO